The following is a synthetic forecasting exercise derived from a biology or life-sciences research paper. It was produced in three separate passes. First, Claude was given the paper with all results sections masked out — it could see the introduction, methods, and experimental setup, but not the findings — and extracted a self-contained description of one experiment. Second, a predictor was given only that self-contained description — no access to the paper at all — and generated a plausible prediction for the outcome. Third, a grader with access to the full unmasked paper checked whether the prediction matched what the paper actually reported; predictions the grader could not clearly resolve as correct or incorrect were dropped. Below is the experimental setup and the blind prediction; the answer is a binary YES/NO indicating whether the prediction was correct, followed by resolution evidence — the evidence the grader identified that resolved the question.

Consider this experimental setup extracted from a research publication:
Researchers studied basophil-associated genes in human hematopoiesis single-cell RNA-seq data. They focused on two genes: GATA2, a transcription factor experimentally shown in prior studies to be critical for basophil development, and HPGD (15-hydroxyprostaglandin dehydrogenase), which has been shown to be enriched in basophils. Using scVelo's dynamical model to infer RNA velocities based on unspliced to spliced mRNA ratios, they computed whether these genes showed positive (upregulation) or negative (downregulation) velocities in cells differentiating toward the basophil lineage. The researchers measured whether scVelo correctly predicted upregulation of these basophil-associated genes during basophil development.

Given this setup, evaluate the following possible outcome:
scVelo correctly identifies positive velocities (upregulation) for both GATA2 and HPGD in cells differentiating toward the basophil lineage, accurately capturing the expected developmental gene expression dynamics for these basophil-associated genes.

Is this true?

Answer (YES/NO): NO